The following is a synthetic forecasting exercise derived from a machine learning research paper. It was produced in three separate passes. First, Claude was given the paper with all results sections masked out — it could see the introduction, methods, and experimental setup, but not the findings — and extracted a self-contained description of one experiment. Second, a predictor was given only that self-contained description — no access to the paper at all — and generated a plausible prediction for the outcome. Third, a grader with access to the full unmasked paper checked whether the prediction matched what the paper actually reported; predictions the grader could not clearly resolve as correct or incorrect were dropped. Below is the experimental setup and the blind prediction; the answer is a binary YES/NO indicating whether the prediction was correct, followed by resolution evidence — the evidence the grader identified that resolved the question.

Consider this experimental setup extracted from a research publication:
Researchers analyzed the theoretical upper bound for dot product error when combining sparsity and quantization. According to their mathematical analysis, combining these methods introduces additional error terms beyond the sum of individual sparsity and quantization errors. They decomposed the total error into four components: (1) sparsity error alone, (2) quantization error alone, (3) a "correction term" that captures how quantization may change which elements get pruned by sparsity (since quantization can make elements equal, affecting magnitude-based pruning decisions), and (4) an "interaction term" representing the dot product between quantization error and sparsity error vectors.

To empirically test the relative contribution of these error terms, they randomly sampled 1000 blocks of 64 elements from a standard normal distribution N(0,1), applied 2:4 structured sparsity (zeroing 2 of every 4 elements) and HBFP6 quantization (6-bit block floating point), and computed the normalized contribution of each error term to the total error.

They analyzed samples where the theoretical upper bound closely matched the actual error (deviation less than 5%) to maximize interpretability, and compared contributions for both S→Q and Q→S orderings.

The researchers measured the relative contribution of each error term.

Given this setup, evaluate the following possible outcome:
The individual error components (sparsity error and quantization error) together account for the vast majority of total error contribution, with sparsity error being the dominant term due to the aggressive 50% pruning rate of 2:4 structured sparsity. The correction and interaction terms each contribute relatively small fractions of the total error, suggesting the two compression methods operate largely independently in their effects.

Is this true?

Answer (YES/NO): NO